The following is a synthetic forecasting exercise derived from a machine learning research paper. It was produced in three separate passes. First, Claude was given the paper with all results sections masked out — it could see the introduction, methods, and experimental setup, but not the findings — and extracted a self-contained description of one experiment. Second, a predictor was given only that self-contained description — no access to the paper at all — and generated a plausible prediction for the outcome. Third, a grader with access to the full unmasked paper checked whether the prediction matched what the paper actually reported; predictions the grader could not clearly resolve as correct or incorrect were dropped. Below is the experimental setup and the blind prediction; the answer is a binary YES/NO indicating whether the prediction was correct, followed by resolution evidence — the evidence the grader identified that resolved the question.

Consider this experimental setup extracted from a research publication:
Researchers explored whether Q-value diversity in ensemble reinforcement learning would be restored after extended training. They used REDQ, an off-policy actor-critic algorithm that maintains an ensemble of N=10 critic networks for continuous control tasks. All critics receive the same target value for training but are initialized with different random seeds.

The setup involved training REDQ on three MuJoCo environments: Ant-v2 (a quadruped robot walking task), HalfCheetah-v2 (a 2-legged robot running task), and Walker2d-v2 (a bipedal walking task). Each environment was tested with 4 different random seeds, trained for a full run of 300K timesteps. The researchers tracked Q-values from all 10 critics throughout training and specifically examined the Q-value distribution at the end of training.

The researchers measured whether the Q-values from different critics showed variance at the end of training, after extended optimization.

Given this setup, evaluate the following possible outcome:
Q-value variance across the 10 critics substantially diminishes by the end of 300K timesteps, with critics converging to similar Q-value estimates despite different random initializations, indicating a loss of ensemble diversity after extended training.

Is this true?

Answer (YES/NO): YES